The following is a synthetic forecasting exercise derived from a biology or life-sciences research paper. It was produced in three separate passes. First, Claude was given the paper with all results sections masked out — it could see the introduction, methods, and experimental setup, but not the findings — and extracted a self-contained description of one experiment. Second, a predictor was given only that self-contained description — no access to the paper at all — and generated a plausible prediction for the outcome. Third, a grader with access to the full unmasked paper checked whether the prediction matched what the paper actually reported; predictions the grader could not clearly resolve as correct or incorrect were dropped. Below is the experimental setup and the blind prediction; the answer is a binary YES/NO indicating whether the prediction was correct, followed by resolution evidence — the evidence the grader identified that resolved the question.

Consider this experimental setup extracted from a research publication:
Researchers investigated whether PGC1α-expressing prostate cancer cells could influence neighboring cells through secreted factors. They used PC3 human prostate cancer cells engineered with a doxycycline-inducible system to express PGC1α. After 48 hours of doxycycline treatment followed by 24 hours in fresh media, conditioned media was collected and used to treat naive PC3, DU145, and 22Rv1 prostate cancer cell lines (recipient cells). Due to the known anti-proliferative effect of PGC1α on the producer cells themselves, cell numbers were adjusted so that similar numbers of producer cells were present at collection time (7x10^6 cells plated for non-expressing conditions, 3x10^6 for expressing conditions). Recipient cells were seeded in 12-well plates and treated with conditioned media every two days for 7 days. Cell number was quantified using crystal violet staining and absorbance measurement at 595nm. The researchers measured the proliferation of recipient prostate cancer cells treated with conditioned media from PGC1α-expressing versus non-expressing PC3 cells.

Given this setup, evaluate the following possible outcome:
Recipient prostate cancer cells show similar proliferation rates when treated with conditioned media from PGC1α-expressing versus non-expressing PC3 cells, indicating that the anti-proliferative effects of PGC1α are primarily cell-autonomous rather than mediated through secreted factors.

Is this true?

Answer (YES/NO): NO